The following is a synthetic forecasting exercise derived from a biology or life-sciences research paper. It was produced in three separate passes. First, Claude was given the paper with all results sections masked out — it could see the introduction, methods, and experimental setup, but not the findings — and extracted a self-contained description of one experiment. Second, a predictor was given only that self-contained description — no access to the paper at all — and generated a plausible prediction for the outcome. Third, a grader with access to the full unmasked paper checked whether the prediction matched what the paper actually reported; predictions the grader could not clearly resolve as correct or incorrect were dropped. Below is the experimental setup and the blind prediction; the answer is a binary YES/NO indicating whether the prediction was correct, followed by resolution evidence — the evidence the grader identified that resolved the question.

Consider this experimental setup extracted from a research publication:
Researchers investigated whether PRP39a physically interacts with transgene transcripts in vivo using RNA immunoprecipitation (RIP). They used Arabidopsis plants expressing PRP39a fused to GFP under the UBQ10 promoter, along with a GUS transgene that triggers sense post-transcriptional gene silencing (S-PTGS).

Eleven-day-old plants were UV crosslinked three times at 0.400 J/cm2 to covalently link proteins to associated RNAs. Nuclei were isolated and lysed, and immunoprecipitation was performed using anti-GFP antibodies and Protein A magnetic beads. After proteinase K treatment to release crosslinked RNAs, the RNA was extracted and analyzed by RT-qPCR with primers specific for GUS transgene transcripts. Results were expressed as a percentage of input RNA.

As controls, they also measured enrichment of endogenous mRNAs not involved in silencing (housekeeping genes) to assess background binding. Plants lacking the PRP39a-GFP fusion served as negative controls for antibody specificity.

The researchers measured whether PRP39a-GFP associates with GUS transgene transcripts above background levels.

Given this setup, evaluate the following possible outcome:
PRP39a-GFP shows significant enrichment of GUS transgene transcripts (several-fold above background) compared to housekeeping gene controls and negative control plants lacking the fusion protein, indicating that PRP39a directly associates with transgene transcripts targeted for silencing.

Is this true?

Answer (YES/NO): NO